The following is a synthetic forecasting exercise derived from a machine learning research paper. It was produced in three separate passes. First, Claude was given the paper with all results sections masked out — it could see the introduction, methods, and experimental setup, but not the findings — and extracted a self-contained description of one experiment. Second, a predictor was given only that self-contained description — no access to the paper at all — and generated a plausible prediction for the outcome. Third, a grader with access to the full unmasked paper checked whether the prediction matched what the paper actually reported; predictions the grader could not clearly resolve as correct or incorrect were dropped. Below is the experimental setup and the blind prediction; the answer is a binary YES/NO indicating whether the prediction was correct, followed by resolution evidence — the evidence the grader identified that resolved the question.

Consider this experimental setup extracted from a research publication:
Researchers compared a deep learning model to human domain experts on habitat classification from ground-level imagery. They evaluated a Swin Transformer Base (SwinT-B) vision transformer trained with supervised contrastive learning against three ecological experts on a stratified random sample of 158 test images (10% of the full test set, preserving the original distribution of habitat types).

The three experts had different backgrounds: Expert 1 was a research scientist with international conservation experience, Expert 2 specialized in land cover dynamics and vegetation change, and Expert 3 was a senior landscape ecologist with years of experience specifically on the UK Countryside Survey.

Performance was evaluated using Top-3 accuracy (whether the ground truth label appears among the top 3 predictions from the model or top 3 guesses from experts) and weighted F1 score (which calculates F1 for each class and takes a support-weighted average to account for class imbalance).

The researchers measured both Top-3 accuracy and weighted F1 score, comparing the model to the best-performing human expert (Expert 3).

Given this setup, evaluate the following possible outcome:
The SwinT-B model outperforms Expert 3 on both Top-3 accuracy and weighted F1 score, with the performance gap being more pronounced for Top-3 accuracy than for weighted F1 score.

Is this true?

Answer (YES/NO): NO